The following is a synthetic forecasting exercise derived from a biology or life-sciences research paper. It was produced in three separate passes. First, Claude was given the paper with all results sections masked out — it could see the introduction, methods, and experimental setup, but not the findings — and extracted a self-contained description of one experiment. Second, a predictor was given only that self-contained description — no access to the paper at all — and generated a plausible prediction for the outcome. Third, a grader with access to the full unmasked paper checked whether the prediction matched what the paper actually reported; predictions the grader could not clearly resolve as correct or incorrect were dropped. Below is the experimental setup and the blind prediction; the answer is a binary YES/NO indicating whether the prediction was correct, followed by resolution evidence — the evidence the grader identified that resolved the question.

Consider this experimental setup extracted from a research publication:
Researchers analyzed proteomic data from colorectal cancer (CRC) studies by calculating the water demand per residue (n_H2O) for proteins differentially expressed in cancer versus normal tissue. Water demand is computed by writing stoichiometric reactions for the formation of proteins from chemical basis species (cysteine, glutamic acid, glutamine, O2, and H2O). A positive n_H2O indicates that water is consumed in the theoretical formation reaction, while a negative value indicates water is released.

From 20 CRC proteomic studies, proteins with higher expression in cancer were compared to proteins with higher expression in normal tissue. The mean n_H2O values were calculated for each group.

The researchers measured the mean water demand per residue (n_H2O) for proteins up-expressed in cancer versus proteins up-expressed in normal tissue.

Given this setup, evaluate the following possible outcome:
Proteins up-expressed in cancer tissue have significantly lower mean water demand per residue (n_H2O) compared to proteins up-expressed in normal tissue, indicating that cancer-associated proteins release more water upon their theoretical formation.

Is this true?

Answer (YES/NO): NO